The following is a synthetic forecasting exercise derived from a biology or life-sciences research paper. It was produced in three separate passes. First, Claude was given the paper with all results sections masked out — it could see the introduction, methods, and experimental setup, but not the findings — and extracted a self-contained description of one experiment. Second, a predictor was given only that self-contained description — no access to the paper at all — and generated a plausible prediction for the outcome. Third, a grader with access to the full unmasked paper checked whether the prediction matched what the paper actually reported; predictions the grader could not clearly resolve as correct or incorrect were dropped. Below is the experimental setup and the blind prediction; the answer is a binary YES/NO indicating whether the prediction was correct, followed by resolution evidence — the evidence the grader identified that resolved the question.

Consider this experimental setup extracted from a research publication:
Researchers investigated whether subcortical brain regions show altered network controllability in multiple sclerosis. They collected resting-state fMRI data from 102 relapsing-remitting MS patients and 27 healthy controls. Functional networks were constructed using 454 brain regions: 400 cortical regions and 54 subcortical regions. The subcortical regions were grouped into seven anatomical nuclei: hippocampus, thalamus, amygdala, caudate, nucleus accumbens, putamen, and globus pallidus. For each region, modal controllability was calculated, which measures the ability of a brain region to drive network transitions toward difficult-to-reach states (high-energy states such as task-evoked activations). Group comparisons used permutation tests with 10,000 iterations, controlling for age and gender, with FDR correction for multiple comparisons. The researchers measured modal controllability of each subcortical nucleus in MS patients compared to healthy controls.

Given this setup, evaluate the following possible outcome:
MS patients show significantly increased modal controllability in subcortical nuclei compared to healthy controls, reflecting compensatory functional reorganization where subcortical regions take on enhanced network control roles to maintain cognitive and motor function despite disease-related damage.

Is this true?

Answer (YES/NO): NO